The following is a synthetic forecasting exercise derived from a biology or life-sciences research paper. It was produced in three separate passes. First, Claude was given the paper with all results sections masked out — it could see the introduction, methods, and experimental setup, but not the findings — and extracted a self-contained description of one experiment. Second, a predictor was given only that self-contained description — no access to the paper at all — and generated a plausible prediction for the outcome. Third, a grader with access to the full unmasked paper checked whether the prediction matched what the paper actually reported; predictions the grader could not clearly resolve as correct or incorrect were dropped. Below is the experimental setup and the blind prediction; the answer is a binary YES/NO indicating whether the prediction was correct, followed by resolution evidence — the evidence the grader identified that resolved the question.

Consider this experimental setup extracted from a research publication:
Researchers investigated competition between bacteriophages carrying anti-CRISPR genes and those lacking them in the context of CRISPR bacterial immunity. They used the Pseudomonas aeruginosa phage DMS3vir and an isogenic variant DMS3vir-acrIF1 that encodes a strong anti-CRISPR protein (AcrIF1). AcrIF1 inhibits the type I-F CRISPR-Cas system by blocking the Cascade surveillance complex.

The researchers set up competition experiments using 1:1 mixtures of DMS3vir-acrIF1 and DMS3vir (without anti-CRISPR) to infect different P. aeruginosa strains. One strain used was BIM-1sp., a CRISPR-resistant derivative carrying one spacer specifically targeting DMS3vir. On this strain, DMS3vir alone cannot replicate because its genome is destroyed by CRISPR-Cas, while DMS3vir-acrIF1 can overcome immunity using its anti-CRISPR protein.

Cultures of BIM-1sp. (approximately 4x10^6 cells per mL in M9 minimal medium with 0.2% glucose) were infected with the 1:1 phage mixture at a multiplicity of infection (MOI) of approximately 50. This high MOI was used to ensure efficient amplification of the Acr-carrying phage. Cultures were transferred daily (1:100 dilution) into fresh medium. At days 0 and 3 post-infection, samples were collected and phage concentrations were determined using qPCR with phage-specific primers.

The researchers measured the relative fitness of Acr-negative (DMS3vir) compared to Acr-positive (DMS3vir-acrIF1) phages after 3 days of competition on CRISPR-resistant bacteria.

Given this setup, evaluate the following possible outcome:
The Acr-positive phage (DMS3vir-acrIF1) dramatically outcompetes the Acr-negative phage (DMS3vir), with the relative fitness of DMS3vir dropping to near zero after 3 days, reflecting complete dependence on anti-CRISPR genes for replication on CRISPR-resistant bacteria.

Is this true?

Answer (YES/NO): NO